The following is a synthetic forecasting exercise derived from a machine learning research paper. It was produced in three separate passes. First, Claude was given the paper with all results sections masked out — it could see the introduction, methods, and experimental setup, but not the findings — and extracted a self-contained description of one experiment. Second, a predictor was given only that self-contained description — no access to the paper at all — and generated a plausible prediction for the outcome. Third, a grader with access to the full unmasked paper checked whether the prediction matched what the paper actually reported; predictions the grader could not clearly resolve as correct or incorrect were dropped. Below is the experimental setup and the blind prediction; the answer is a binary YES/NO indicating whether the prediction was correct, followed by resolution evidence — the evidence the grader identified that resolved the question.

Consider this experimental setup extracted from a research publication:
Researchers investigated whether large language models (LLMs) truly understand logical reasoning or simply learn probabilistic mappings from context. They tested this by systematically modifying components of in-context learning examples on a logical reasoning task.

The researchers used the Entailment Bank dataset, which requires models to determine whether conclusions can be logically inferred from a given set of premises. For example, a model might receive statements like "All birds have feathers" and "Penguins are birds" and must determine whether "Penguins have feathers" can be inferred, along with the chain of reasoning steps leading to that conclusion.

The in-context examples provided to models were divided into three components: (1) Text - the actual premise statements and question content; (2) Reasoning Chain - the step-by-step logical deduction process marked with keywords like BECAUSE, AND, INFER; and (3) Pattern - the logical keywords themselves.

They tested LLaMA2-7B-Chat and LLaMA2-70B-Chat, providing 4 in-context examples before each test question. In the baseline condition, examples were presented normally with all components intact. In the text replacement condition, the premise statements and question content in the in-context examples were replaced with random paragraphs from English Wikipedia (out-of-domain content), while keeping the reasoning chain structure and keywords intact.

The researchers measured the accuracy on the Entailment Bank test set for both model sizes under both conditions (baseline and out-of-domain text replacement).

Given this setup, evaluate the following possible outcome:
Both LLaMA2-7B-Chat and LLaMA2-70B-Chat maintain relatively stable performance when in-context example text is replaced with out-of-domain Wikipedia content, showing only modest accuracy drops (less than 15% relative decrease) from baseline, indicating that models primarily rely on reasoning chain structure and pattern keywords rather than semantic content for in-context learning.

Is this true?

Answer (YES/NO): NO